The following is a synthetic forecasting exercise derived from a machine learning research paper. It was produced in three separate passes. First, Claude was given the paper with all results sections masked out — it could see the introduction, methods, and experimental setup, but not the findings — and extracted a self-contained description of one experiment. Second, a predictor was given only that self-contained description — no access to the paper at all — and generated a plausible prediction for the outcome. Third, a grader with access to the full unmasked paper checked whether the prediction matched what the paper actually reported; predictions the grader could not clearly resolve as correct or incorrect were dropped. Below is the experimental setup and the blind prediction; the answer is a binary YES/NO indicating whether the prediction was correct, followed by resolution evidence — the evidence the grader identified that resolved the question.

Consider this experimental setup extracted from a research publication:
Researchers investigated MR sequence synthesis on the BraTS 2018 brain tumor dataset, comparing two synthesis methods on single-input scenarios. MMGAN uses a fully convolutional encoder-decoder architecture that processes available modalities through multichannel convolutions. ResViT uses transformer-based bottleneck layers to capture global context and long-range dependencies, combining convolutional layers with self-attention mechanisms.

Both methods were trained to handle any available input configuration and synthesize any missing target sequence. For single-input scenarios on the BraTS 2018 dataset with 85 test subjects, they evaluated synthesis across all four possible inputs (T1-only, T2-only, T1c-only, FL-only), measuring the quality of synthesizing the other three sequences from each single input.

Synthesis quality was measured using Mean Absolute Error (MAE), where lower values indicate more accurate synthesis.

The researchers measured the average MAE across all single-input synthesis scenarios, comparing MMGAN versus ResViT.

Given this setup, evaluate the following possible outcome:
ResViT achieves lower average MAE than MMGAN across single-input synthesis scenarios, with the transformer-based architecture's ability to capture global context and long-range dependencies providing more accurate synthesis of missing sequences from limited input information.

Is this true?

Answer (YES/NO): YES